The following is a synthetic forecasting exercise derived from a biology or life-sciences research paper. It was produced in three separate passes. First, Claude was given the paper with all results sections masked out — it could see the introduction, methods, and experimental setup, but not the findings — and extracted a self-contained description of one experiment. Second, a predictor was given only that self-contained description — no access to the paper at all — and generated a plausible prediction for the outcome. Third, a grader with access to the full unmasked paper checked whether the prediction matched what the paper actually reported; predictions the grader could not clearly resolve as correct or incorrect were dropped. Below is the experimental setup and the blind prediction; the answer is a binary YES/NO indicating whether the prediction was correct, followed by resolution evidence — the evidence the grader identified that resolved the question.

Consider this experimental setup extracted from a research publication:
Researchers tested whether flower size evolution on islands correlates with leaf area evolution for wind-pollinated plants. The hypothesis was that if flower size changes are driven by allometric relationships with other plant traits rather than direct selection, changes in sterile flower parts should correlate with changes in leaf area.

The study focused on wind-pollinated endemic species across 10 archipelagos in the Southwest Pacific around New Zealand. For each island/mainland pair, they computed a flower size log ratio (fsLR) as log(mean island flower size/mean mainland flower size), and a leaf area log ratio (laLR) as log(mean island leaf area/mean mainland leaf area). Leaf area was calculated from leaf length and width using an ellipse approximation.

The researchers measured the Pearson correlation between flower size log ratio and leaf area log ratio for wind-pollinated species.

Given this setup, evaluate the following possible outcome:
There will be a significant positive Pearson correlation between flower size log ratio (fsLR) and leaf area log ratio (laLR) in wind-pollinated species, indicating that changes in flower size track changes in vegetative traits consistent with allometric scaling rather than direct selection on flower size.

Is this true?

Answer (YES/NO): NO